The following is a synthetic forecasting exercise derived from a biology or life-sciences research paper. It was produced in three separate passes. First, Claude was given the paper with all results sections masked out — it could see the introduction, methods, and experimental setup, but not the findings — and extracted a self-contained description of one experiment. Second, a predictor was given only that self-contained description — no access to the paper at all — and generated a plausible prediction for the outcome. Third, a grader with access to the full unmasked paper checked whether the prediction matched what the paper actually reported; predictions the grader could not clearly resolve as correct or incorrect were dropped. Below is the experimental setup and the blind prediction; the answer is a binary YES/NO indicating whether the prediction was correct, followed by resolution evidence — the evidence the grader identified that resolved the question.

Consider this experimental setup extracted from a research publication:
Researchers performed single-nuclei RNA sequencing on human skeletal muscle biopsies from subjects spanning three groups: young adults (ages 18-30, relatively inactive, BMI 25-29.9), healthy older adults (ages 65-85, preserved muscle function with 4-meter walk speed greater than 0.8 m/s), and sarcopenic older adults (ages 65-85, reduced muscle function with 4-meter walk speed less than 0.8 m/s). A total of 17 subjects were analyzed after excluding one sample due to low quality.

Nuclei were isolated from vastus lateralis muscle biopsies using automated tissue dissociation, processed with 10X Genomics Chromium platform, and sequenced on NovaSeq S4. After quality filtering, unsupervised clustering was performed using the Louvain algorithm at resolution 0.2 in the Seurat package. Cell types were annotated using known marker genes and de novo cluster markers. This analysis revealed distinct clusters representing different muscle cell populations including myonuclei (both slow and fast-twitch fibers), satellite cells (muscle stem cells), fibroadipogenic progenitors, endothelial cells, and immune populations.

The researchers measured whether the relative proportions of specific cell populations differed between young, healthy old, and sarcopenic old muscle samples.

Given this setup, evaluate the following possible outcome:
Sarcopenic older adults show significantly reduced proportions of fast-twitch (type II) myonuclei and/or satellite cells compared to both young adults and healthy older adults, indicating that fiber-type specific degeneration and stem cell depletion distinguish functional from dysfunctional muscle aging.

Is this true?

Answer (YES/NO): NO